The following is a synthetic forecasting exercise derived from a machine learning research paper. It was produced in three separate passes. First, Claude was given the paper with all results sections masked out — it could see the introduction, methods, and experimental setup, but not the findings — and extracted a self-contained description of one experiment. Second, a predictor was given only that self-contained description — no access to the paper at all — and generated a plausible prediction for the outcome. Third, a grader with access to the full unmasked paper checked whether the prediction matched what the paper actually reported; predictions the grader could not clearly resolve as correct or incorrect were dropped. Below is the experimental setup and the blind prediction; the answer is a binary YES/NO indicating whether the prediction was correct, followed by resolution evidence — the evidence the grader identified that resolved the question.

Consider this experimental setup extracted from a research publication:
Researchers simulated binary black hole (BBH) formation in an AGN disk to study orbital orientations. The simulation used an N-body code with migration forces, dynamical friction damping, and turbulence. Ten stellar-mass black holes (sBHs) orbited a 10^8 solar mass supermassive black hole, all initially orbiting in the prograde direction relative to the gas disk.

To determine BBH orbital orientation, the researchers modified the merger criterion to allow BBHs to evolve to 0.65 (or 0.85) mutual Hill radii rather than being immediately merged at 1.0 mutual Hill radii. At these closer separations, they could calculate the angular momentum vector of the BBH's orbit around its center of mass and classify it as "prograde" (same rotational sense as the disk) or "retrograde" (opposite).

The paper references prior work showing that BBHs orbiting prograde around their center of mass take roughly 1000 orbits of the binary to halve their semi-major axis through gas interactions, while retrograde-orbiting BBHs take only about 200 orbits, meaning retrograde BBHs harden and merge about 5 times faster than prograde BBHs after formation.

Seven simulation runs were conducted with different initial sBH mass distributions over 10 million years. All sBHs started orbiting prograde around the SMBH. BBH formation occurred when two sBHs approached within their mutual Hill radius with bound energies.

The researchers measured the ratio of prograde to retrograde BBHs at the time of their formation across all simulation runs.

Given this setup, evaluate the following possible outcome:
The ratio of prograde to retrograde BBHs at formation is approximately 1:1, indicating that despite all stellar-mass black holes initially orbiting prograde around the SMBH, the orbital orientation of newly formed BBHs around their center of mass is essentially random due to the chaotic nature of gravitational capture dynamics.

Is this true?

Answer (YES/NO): NO